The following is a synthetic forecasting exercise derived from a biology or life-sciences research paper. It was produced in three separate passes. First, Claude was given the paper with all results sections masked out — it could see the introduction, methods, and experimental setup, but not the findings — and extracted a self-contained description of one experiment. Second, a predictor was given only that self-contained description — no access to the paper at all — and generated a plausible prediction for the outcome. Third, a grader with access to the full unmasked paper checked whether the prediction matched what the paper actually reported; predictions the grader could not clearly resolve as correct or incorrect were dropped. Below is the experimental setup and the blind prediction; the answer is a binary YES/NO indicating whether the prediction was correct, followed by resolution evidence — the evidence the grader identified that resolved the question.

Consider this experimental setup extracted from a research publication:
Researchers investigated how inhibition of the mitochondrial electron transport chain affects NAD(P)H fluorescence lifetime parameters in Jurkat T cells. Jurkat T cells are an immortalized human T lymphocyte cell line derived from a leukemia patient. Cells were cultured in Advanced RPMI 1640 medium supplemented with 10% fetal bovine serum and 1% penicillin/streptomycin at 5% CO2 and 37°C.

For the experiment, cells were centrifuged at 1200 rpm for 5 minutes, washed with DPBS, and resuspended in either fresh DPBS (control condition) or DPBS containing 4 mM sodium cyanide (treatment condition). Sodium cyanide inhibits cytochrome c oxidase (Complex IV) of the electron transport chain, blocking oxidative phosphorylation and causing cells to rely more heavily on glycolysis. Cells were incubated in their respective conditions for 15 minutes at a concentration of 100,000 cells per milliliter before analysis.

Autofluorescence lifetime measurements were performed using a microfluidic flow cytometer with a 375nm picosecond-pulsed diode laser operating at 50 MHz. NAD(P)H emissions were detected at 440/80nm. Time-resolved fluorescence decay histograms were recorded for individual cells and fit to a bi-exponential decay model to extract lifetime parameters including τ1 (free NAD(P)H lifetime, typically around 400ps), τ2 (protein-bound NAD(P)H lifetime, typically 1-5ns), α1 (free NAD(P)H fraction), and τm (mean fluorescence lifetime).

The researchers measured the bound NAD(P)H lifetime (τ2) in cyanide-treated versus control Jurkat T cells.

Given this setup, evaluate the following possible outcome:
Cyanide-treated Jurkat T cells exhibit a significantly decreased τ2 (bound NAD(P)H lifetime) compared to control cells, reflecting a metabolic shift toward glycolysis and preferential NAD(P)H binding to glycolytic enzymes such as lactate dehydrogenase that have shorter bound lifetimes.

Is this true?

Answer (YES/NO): NO